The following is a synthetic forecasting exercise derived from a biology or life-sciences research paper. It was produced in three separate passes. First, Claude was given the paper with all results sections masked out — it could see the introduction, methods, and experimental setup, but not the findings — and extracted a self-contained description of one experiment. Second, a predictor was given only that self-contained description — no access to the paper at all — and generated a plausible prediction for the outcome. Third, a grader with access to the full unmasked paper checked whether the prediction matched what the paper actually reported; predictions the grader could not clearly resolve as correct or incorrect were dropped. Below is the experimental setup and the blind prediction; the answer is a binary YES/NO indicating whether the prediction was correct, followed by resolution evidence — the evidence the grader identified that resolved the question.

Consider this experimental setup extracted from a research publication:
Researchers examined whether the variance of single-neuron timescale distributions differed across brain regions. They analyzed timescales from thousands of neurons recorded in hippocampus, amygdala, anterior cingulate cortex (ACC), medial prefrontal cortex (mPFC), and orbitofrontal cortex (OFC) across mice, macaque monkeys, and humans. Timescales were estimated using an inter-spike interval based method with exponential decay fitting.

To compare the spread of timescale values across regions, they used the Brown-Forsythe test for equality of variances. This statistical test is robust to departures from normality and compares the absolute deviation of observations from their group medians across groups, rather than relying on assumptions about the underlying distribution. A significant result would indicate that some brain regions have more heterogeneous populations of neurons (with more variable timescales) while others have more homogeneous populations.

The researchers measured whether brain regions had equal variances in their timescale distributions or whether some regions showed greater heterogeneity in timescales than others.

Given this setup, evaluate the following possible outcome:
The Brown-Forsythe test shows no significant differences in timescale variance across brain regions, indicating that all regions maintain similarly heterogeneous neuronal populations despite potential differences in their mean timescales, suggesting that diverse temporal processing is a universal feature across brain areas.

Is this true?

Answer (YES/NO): NO